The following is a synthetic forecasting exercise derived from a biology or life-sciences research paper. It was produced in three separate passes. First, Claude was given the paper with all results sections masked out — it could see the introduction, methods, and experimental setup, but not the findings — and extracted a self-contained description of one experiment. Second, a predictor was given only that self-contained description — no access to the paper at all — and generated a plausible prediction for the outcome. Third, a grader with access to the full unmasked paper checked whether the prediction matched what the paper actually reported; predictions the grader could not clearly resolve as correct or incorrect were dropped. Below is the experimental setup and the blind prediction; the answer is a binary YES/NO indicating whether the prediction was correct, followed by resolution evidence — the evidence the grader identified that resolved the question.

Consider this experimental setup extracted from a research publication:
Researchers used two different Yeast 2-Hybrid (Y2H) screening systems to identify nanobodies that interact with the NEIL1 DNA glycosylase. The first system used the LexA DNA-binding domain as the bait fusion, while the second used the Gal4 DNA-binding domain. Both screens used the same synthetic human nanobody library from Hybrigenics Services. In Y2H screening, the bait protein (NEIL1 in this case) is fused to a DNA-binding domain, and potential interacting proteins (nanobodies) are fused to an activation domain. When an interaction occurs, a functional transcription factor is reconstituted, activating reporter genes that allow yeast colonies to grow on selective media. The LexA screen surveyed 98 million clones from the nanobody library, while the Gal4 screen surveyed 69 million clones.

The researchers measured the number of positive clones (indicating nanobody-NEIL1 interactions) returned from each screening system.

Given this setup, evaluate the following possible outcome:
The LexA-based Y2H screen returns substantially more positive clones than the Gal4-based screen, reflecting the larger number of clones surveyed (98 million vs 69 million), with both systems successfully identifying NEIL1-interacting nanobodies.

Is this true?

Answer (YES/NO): NO